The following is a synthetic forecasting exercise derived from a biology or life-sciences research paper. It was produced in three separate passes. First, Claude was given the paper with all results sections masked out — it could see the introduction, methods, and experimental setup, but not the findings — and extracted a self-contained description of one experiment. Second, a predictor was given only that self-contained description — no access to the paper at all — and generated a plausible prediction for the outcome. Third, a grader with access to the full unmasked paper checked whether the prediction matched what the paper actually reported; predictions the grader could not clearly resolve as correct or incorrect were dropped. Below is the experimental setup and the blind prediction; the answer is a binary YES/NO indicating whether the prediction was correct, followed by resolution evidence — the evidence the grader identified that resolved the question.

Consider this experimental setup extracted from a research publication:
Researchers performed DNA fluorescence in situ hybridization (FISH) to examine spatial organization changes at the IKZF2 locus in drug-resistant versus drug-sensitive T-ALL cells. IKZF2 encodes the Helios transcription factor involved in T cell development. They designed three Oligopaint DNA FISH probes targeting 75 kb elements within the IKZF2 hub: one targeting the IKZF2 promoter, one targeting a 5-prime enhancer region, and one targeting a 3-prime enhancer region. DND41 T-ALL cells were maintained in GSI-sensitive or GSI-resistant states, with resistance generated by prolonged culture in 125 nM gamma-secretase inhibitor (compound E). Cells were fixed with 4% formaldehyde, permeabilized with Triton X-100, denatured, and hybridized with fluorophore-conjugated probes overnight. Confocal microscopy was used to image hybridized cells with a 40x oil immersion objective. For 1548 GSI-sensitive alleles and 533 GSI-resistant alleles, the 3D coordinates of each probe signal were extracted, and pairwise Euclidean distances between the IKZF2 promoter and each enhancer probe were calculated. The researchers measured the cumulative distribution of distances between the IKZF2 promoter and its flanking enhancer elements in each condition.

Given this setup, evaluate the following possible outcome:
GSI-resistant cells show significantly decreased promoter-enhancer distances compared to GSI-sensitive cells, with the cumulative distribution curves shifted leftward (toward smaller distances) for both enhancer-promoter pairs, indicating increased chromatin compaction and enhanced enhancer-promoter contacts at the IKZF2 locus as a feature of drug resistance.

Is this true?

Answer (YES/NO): NO